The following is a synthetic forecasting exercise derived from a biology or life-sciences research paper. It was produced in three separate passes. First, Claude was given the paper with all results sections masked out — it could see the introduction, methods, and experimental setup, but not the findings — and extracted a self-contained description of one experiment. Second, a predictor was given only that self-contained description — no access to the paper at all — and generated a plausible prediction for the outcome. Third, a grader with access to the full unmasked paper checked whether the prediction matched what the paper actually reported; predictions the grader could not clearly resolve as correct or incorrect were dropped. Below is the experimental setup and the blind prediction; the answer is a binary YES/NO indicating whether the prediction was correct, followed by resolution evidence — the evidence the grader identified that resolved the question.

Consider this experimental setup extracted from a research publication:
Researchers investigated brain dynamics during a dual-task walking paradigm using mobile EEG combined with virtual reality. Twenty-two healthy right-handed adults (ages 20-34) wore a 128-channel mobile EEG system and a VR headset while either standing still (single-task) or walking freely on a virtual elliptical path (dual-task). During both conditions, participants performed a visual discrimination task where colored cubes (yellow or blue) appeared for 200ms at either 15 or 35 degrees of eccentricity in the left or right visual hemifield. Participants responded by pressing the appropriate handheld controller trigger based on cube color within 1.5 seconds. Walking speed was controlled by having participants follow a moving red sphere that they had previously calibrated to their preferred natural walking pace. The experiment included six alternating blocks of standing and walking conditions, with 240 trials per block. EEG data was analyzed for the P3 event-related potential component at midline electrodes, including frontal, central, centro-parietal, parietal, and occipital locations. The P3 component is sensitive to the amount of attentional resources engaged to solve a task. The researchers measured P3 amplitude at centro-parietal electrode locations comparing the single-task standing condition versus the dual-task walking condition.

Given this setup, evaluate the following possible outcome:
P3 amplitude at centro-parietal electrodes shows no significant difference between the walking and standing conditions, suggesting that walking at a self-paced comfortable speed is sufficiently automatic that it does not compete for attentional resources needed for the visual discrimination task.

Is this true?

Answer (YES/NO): NO